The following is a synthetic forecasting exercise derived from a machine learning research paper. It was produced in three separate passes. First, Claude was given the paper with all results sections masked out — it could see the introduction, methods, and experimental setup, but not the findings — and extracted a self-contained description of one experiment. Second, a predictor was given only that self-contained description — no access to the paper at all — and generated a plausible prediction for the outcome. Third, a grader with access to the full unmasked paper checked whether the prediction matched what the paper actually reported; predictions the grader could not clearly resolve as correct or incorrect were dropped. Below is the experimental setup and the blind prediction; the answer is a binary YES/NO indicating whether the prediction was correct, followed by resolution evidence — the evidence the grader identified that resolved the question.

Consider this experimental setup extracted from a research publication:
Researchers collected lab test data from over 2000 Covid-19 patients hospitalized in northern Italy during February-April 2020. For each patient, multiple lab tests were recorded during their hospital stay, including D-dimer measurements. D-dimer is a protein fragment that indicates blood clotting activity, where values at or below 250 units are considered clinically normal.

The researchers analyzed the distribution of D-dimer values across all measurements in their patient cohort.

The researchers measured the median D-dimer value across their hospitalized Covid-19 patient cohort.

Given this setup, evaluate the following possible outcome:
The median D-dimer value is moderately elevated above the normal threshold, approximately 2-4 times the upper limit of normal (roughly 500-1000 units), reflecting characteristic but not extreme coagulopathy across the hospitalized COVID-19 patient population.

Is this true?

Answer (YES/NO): YES